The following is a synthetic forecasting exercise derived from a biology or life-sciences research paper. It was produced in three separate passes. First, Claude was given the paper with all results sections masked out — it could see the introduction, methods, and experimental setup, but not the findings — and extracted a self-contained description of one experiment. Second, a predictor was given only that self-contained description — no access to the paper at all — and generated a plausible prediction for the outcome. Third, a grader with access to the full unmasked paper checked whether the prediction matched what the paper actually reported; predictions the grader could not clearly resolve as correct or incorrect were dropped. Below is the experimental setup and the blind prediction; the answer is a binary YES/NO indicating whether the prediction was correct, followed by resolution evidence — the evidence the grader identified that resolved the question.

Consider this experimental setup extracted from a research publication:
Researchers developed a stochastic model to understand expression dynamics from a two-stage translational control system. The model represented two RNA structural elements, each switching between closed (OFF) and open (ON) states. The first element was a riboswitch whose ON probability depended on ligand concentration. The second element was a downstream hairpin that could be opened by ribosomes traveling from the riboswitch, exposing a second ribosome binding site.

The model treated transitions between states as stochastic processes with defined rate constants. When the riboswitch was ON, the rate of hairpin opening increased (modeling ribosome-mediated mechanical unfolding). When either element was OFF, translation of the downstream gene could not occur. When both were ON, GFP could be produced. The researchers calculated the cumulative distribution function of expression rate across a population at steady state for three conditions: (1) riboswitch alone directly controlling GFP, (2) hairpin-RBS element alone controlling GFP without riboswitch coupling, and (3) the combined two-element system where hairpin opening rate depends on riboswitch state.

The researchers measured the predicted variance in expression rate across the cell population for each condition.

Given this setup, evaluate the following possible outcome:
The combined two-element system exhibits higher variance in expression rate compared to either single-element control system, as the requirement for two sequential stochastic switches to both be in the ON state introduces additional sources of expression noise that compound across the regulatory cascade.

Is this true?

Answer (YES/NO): NO